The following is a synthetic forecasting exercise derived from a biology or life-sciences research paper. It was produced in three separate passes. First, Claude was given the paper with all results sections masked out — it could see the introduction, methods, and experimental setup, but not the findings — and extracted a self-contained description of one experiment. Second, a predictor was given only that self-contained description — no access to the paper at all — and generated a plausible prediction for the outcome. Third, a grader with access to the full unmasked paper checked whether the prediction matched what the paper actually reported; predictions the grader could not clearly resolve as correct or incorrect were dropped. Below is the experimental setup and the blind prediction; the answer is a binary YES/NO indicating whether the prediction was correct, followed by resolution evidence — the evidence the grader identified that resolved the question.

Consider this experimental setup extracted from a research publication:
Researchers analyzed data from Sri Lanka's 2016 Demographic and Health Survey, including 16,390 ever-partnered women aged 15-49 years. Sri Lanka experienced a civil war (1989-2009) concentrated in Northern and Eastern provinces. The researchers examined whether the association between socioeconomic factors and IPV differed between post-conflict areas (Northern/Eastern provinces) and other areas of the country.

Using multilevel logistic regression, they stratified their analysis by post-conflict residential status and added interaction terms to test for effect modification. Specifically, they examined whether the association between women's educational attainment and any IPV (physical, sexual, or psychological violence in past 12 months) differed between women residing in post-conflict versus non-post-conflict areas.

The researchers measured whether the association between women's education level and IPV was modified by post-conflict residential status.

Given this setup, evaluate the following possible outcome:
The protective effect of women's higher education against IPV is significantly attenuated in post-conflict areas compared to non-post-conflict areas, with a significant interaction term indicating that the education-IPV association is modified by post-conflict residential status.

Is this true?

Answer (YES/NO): NO